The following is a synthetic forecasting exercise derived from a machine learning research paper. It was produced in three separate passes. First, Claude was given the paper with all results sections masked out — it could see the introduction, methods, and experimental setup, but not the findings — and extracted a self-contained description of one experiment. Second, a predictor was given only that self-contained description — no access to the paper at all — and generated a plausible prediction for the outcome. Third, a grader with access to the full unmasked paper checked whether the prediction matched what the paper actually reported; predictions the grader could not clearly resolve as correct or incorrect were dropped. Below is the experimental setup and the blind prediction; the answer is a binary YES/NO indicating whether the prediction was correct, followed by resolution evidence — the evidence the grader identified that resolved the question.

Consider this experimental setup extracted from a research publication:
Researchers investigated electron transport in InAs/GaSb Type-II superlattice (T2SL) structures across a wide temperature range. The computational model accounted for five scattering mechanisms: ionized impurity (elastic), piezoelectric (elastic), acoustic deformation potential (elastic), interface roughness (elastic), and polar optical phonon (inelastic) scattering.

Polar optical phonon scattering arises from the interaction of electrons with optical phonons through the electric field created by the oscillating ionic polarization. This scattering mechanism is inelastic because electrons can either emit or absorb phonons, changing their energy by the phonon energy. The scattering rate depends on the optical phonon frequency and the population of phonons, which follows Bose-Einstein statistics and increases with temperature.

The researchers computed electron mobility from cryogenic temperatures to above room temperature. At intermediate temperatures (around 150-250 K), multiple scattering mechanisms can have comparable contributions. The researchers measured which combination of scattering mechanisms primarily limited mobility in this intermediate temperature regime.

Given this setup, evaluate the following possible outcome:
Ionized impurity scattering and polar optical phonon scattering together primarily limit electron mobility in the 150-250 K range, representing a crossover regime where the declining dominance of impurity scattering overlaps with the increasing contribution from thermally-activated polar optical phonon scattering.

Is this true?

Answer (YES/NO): NO